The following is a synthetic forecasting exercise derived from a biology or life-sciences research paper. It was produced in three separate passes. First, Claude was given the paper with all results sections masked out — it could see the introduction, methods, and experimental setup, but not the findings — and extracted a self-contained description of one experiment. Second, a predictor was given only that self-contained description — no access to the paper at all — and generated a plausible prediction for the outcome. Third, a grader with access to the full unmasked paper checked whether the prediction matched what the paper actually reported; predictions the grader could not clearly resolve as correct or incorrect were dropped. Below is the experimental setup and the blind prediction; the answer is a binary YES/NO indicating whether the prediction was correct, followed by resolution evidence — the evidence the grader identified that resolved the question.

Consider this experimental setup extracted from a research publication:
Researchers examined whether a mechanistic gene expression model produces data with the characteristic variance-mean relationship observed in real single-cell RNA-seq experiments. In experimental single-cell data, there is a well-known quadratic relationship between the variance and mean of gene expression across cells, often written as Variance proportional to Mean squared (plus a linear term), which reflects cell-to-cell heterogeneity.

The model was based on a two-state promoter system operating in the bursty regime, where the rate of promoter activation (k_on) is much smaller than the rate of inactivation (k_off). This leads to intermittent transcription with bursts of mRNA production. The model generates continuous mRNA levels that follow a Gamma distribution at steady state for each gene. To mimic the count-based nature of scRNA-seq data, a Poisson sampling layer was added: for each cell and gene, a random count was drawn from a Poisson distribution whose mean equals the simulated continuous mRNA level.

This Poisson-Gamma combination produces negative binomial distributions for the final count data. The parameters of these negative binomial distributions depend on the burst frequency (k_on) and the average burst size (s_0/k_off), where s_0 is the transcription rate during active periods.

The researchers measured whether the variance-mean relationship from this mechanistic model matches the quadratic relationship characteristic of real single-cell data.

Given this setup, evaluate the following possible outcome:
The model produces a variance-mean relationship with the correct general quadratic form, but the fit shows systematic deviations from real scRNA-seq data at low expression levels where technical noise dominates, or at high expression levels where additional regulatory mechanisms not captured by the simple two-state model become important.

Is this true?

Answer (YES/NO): NO